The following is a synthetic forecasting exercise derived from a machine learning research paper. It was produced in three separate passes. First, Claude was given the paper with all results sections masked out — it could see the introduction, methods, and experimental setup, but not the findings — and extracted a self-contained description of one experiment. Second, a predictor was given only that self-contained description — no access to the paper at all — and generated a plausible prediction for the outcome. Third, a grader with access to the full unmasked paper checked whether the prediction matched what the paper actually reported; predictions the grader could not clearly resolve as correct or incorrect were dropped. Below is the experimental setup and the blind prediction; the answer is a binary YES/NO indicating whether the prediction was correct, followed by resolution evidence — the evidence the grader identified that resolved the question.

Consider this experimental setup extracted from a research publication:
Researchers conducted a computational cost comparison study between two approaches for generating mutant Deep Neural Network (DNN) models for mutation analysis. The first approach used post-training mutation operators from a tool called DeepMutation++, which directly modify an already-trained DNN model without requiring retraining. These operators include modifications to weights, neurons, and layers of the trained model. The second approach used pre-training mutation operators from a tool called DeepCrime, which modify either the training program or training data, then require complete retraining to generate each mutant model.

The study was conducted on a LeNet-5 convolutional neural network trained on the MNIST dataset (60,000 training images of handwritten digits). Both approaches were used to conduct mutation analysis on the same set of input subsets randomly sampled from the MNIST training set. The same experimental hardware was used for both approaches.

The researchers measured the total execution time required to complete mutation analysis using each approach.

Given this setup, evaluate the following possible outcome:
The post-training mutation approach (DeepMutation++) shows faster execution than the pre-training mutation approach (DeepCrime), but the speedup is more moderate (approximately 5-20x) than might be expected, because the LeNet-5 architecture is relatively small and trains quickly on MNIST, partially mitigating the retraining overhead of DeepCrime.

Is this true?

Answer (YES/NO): NO